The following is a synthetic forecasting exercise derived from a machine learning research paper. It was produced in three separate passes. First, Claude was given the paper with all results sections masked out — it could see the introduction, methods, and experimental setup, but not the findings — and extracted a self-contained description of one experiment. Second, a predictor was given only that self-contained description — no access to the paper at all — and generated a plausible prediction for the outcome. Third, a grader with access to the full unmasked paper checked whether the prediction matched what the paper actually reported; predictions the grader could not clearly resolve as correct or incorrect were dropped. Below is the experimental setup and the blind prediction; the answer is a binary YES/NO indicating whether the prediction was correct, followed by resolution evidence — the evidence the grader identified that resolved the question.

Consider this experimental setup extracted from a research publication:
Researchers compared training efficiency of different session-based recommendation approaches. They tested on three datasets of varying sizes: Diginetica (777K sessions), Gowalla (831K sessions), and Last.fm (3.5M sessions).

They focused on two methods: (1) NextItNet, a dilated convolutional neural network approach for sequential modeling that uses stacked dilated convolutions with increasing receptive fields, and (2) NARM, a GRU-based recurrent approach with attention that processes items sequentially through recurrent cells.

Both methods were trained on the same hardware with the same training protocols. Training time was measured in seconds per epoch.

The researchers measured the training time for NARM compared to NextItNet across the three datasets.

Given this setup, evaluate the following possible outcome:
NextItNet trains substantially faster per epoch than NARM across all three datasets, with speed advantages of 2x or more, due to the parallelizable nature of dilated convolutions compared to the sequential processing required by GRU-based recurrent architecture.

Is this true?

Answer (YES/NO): NO